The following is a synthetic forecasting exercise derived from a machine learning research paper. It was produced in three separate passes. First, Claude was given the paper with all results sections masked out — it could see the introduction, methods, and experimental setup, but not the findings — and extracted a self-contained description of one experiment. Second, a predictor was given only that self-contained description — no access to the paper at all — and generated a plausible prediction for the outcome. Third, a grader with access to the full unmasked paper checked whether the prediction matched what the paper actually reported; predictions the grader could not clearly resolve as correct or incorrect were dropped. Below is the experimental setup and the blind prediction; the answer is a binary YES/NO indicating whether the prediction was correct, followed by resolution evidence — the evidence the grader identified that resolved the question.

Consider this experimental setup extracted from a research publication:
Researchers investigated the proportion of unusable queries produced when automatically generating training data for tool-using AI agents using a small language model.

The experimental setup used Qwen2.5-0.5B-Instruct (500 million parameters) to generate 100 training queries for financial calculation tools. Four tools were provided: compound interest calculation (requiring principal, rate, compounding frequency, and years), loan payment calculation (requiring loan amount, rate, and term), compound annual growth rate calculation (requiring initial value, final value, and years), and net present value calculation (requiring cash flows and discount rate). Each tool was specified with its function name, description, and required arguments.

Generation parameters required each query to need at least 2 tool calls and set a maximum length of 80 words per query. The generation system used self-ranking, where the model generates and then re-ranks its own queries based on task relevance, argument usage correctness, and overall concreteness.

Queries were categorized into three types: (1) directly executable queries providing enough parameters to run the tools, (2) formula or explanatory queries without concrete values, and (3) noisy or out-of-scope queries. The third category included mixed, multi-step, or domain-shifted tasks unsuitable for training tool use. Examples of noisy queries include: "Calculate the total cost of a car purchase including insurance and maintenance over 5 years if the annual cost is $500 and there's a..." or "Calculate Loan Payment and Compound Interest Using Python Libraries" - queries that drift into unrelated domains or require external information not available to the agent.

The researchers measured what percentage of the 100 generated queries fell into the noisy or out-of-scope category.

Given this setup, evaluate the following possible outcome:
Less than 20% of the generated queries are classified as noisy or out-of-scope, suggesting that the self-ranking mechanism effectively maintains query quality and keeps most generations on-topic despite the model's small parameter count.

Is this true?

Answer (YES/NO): YES